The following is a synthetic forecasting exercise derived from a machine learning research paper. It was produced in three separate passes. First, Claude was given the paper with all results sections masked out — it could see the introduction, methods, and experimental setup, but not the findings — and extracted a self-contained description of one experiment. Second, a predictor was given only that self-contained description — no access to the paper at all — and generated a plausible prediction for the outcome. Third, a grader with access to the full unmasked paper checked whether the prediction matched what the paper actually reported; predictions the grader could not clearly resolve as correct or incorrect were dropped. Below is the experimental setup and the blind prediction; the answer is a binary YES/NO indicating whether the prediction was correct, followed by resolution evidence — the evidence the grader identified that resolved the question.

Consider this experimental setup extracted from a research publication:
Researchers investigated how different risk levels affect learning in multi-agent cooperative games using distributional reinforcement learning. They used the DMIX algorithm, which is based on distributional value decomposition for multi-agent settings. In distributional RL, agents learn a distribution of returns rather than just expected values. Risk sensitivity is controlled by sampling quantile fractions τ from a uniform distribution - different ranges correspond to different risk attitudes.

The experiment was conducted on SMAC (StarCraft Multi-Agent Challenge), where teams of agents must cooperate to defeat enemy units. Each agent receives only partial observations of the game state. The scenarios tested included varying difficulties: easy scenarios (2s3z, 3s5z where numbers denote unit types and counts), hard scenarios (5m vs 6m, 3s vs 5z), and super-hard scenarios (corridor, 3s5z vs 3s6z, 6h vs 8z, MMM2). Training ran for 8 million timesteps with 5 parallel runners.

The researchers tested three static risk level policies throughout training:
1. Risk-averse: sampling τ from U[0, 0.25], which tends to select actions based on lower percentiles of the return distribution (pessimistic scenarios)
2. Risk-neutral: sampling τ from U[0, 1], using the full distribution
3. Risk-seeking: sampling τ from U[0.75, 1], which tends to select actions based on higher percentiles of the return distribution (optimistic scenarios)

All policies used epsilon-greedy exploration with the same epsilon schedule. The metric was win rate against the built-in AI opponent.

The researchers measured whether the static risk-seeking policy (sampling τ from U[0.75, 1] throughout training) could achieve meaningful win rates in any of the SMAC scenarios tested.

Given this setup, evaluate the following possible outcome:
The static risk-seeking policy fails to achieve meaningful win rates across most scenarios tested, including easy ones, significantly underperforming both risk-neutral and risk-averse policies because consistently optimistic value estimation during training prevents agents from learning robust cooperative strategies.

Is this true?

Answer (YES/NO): YES